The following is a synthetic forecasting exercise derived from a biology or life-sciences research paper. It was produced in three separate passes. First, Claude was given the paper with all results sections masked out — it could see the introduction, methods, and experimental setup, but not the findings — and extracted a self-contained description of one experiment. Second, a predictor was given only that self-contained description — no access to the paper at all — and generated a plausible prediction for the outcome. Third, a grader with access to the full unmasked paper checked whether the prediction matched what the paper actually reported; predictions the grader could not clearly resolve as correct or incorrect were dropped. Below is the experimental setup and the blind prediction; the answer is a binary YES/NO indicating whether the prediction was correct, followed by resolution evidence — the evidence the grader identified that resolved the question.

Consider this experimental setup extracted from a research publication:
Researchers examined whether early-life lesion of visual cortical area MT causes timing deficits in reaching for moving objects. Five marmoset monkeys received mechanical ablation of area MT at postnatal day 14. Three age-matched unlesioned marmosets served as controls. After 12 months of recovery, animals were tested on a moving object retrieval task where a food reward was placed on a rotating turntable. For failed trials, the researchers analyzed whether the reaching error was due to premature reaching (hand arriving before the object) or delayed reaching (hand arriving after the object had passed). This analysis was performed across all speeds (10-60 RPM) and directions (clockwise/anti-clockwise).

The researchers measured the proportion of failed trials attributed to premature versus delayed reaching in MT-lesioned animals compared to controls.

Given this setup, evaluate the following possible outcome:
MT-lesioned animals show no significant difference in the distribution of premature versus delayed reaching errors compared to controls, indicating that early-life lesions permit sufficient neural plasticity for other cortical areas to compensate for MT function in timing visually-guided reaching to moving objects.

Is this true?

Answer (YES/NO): NO